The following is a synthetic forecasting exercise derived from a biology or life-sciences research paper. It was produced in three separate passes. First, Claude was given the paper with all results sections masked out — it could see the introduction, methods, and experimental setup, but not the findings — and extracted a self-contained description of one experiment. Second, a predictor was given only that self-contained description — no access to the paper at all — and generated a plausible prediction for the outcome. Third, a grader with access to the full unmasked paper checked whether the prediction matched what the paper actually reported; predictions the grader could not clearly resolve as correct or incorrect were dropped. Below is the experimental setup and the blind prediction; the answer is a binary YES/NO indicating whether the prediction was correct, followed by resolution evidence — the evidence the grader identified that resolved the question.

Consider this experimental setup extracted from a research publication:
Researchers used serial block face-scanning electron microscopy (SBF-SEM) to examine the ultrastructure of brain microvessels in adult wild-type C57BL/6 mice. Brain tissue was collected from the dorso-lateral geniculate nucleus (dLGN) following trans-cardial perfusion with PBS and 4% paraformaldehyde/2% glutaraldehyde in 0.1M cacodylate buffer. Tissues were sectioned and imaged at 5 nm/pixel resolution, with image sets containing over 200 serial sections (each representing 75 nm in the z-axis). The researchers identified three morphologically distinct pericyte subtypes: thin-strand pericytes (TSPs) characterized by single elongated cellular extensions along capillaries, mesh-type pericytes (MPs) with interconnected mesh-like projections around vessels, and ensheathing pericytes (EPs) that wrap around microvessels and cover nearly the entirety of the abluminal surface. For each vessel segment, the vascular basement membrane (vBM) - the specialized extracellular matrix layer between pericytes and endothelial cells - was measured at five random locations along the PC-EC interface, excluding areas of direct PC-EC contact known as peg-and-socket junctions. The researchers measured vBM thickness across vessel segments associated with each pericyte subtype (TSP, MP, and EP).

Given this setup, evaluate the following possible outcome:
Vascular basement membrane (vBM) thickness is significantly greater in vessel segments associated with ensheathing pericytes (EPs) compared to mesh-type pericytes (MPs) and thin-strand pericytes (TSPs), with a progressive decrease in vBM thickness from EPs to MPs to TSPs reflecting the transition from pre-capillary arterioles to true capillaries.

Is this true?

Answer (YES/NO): NO